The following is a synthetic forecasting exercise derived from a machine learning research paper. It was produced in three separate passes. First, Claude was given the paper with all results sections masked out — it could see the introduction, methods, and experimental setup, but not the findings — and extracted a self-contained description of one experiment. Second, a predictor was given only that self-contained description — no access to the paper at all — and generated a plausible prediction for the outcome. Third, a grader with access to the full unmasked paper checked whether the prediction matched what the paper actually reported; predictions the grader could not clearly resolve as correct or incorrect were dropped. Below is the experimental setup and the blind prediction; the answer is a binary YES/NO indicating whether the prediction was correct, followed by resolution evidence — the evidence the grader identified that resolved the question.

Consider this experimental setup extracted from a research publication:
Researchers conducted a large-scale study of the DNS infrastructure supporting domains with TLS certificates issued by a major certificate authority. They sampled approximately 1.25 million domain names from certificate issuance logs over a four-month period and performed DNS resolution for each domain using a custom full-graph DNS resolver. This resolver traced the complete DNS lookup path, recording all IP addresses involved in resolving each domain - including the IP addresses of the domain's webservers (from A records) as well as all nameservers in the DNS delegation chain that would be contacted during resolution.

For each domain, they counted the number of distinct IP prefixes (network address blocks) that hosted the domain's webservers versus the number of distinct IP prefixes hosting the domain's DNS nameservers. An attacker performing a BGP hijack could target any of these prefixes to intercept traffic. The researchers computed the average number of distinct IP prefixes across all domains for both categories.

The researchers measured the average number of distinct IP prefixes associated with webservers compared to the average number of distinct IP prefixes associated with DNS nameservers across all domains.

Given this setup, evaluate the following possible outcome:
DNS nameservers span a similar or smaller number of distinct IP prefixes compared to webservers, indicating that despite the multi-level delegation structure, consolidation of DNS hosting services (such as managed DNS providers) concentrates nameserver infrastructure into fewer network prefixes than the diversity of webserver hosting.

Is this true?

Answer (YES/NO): NO